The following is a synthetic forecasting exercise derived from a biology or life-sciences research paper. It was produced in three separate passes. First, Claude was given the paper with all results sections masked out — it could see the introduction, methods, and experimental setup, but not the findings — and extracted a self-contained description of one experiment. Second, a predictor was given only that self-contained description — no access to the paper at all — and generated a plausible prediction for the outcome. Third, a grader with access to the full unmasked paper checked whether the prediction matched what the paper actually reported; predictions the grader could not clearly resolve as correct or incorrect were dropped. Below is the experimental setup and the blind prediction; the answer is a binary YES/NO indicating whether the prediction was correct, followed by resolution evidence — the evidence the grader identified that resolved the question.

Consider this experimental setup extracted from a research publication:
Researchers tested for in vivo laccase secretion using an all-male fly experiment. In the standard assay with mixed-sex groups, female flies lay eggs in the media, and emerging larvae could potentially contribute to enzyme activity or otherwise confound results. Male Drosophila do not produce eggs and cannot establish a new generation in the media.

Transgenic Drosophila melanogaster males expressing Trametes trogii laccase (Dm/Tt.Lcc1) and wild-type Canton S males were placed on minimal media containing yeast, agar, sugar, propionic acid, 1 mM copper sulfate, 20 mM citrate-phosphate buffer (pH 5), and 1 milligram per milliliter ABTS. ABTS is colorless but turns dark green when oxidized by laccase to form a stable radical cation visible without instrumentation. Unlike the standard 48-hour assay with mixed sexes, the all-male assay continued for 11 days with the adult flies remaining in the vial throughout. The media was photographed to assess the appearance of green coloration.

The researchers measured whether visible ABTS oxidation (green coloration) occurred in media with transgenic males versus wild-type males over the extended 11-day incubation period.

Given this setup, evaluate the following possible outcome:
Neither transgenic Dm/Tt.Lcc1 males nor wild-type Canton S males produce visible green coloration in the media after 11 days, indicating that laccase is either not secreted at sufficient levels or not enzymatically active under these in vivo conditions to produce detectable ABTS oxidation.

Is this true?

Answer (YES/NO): NO